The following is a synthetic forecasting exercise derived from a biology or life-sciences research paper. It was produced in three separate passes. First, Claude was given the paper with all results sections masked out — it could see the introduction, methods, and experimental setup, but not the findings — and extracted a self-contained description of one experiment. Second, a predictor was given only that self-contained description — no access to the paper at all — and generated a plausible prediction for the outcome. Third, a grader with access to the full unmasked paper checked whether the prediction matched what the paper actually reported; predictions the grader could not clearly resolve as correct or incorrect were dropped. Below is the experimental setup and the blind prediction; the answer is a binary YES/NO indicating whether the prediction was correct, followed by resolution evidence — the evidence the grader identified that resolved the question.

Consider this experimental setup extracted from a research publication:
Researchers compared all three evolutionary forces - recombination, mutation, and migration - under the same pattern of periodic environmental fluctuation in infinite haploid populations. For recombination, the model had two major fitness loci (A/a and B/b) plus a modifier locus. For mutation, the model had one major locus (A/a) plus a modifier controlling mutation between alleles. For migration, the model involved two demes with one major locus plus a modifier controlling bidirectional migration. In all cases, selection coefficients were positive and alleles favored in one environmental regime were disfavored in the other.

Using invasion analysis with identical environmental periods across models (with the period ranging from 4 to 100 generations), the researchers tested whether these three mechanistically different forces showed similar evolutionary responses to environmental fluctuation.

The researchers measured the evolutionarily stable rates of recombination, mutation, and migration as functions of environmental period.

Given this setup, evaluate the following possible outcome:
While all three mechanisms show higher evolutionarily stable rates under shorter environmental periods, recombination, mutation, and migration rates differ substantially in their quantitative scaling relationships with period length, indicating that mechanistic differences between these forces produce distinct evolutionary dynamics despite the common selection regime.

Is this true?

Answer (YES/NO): NO